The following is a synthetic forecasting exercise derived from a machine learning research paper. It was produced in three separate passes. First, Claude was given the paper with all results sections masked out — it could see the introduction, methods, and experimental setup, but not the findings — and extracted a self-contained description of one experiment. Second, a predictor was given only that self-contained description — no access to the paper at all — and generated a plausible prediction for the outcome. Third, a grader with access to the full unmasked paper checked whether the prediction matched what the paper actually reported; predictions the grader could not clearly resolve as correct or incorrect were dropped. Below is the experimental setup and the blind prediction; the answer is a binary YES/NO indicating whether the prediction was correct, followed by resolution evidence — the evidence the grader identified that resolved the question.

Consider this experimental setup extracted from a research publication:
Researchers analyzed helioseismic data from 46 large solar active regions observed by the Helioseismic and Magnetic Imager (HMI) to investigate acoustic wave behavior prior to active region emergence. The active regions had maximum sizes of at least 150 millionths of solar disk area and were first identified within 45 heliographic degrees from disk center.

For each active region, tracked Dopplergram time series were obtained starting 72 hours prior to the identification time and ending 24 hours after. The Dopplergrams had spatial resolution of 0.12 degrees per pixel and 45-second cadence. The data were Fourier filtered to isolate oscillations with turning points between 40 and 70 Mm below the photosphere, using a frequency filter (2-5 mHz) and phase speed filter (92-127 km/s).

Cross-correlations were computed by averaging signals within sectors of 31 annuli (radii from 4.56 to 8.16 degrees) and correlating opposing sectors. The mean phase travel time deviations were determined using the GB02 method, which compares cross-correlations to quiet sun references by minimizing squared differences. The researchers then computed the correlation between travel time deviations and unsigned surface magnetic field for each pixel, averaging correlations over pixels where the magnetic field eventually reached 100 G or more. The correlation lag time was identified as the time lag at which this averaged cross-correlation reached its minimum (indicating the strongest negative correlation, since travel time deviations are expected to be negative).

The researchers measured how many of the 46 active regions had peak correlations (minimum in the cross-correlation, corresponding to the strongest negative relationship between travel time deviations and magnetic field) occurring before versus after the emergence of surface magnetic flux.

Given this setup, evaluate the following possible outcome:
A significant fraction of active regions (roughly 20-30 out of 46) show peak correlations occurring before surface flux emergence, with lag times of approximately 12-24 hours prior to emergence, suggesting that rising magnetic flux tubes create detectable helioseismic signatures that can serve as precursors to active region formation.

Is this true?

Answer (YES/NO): NO